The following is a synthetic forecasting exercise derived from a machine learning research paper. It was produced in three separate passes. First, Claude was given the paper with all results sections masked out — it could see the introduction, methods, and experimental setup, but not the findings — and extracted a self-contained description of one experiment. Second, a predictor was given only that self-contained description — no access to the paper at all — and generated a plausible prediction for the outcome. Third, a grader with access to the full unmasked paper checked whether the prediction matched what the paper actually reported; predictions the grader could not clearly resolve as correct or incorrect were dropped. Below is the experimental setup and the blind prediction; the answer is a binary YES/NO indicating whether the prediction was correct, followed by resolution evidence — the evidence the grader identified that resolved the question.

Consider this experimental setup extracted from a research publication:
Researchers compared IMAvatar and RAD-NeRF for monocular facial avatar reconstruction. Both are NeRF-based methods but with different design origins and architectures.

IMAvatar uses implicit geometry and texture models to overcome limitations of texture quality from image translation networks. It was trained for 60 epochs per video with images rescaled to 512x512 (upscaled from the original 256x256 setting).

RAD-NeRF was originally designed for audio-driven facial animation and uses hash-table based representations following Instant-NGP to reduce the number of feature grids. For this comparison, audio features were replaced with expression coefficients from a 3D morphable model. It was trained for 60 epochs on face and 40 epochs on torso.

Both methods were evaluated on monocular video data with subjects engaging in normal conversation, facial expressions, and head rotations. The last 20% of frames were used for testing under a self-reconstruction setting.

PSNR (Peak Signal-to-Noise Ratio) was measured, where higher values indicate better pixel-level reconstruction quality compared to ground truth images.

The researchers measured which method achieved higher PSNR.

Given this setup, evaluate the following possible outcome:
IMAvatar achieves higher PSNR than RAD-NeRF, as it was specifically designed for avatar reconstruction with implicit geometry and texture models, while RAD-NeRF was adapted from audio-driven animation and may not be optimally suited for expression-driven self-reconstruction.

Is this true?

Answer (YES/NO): NO